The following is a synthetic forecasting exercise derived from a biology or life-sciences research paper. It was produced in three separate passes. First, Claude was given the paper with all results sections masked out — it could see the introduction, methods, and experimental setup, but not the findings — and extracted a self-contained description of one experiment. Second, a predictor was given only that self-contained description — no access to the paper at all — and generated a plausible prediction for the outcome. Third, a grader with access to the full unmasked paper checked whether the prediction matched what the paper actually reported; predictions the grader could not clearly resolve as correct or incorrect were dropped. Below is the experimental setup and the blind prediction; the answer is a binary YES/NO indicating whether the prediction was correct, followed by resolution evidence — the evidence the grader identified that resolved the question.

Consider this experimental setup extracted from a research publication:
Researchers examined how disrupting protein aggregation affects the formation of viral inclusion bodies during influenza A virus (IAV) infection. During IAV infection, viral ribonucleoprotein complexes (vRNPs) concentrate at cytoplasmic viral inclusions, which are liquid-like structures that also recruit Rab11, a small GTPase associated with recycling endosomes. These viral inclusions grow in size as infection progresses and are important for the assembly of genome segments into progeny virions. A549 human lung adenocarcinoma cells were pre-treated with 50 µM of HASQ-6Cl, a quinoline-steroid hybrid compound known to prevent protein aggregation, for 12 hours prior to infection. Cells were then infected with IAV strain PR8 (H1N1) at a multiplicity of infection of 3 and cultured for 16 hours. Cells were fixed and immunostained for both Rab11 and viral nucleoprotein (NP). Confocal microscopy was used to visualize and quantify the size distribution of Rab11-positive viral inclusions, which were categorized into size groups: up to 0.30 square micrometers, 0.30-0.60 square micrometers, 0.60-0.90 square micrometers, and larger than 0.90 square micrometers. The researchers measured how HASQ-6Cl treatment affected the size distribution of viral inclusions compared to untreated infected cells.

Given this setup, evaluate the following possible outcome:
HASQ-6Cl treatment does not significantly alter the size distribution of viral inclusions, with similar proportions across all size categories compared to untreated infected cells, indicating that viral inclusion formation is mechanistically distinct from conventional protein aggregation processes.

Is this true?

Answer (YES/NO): NO